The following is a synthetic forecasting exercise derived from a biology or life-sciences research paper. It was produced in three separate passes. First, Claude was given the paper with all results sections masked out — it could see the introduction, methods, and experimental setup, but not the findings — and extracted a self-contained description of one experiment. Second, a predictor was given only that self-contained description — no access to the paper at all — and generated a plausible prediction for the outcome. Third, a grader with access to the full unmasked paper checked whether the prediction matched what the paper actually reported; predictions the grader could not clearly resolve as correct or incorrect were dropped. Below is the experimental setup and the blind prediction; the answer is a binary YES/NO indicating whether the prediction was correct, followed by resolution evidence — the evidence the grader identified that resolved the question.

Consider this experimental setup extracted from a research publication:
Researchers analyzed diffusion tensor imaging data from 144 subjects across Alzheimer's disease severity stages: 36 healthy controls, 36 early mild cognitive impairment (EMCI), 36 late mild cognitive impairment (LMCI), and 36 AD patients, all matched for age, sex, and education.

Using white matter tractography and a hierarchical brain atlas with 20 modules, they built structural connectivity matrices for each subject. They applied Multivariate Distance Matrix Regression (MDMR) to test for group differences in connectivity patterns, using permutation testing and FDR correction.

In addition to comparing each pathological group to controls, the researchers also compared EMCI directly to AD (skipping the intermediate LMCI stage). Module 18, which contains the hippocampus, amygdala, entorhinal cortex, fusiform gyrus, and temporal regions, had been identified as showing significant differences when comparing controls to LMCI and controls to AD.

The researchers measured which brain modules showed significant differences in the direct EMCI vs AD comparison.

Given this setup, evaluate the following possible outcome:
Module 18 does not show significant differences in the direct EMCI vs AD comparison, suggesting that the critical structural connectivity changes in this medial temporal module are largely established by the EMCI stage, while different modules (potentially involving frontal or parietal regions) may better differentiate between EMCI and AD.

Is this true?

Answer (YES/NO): YES